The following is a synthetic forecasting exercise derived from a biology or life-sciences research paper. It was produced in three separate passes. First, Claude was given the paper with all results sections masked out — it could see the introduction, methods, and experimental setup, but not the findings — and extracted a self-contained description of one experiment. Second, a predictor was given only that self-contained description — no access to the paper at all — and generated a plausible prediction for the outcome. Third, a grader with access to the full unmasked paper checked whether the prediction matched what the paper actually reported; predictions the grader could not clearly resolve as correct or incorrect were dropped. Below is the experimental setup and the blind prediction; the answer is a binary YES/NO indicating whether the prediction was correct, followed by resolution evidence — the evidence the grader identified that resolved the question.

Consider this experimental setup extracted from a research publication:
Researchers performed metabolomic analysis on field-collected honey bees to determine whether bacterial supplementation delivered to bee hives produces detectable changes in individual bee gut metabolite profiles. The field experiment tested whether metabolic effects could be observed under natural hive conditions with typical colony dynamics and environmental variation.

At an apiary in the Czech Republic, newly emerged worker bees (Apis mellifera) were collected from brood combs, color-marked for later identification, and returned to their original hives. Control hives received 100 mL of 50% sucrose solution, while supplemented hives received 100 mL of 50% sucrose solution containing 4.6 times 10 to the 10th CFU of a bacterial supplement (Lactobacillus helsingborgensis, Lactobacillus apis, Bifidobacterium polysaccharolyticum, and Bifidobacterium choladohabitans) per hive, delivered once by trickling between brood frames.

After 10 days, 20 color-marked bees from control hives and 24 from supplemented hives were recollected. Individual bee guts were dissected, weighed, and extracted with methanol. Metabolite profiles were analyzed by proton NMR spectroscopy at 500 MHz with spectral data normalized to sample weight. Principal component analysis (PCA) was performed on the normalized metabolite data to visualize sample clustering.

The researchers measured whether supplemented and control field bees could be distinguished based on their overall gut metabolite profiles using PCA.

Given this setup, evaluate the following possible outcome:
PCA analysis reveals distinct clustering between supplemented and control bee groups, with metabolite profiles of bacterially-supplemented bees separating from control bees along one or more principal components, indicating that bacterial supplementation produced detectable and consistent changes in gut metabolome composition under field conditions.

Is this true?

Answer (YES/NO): NO